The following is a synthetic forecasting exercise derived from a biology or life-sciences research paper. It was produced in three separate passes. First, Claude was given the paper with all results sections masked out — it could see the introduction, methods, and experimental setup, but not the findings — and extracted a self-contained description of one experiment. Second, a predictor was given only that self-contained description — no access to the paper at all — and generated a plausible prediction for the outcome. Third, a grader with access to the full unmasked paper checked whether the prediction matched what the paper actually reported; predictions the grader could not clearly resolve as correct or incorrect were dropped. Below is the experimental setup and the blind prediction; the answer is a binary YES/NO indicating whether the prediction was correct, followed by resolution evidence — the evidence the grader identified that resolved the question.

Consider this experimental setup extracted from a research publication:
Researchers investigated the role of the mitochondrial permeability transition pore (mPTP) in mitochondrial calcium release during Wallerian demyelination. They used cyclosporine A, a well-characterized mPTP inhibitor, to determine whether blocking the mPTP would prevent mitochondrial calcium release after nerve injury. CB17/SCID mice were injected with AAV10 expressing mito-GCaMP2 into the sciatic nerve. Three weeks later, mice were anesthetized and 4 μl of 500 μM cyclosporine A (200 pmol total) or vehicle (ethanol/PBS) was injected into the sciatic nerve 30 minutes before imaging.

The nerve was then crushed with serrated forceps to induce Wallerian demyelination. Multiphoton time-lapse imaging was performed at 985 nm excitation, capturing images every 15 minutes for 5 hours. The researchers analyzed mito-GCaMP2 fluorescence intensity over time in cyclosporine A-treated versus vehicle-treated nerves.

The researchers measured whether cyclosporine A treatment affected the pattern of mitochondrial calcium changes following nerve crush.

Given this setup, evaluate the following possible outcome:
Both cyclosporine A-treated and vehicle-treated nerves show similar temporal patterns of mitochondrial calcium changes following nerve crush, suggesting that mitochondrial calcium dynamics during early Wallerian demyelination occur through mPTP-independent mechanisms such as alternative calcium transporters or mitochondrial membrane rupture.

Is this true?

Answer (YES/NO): NO